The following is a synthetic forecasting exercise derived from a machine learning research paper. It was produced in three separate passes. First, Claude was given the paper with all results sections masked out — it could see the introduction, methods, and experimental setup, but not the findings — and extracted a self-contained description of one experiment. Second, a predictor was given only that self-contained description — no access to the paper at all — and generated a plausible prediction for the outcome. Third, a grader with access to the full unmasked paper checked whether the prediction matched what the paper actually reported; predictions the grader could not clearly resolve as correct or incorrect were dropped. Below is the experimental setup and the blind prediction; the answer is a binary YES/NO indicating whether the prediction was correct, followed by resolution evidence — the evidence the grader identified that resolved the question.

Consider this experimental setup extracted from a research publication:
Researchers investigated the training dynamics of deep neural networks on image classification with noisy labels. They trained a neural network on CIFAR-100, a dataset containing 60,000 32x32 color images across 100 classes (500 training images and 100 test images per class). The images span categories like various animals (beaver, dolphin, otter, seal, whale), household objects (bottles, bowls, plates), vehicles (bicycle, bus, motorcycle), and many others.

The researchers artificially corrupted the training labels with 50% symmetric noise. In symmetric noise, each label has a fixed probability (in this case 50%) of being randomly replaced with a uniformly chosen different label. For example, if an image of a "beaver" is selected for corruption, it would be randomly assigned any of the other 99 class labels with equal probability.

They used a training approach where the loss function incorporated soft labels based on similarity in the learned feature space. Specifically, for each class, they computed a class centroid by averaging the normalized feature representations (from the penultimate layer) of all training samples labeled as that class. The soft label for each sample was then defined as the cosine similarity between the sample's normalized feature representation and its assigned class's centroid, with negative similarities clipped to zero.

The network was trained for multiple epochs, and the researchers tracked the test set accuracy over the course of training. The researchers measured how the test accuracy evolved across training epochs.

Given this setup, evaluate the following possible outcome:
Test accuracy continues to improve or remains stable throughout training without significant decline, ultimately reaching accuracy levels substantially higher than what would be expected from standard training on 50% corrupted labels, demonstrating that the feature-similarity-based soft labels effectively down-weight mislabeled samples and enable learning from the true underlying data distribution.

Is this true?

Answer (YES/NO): NO